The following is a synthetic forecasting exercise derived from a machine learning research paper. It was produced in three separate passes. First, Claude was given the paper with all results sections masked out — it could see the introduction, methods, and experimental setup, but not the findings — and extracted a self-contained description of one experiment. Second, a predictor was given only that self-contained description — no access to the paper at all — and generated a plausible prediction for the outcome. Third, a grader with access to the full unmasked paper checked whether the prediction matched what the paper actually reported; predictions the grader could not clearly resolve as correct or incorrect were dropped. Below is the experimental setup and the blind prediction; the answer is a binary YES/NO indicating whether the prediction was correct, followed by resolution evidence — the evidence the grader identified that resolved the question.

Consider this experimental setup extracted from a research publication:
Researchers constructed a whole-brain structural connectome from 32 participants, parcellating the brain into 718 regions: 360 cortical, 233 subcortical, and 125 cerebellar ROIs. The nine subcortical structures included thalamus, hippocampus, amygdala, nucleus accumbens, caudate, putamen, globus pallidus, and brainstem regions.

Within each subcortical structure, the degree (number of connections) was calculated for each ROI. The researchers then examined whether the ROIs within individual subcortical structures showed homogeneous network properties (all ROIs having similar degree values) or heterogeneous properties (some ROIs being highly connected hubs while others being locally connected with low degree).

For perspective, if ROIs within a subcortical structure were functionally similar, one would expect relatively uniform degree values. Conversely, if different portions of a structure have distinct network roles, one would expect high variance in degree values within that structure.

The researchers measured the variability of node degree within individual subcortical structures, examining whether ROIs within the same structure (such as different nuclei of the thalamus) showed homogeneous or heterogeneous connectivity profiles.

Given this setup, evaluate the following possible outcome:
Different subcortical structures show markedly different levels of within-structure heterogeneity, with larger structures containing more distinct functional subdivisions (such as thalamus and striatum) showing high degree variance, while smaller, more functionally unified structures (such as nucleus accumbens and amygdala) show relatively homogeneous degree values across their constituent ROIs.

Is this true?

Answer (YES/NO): NO